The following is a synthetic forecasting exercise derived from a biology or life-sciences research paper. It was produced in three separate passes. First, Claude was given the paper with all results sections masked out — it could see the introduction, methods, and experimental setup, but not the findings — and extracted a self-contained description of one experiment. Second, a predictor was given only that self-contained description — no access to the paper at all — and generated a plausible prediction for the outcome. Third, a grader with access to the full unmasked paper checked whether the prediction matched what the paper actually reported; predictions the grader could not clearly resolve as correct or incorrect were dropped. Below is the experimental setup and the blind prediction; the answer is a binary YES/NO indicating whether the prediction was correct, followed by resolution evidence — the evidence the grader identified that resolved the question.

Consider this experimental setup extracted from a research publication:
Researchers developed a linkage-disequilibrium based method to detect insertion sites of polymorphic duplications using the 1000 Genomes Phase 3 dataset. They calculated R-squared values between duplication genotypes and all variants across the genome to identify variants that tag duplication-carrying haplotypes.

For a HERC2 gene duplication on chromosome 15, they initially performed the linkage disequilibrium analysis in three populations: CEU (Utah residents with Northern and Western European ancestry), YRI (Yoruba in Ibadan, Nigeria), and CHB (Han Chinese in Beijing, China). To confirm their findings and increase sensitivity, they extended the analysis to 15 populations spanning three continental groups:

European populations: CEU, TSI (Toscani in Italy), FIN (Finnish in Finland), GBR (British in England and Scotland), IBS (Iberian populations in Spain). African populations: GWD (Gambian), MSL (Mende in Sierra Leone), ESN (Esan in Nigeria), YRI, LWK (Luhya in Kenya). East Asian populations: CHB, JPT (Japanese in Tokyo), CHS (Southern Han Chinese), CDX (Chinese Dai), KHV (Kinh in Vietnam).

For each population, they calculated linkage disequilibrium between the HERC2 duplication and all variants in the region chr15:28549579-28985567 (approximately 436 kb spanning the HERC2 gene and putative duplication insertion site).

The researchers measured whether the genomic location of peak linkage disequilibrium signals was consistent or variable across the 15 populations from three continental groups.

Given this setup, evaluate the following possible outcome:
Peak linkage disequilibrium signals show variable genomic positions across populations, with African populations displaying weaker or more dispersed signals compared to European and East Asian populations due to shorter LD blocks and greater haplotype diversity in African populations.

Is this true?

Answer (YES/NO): NO